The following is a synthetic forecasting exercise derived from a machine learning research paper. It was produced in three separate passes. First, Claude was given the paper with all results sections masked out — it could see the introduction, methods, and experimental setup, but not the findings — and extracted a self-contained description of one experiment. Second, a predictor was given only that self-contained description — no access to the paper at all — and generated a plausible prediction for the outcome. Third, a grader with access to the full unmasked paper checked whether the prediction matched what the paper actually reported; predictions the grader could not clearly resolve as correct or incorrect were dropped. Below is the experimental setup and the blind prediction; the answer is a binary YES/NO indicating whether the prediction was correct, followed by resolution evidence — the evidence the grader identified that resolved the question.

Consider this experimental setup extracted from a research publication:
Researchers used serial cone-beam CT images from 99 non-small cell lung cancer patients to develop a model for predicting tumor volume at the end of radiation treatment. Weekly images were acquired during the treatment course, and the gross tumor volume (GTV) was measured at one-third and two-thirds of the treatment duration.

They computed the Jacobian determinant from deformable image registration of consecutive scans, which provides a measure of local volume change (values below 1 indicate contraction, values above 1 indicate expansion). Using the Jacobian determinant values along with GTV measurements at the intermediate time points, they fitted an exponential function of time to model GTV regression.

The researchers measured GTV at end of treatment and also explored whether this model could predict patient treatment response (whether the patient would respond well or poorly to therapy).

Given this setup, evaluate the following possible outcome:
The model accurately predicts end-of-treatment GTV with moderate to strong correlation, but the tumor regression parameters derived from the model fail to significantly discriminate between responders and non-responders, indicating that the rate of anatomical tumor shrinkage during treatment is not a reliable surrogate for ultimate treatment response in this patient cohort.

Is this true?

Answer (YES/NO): NO